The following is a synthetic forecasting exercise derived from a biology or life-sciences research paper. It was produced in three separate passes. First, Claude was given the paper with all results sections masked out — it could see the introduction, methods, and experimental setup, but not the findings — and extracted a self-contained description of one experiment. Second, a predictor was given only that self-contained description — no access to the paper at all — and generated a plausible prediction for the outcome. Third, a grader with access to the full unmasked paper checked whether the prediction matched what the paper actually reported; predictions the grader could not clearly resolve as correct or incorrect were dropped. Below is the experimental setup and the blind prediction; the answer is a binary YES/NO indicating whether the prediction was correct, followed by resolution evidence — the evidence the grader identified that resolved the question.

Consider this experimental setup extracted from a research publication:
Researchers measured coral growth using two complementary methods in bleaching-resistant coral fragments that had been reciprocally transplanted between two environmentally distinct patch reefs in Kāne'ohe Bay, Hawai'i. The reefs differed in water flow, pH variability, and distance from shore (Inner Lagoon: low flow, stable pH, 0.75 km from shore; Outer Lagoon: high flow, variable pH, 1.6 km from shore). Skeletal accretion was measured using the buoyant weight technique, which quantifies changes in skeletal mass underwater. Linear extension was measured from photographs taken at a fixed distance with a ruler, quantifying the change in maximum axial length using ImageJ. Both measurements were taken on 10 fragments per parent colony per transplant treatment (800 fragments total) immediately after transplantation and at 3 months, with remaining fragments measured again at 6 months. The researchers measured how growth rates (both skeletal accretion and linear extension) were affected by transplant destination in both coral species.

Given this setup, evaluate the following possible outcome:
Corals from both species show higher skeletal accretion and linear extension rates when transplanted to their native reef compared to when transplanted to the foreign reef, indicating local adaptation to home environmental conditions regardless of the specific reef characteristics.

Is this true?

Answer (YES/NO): NO